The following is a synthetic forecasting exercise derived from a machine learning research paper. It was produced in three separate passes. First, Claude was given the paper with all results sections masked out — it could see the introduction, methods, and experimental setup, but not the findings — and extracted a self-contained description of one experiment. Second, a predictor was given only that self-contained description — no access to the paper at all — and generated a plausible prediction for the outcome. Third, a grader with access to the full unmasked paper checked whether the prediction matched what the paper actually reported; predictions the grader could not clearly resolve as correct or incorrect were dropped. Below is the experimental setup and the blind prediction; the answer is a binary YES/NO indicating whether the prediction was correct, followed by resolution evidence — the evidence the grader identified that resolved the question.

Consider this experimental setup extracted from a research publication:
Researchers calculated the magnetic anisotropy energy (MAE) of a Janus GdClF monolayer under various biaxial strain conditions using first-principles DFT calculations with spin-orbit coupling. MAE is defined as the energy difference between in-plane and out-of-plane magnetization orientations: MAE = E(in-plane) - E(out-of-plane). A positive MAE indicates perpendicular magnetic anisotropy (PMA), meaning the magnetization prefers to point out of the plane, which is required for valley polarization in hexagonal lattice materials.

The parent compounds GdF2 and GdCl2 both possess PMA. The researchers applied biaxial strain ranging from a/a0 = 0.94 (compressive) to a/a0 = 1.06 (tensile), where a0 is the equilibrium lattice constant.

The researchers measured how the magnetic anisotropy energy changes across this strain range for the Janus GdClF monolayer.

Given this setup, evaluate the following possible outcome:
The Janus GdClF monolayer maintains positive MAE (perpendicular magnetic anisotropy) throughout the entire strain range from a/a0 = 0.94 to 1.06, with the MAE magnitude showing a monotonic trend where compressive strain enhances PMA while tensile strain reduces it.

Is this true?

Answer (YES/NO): YES